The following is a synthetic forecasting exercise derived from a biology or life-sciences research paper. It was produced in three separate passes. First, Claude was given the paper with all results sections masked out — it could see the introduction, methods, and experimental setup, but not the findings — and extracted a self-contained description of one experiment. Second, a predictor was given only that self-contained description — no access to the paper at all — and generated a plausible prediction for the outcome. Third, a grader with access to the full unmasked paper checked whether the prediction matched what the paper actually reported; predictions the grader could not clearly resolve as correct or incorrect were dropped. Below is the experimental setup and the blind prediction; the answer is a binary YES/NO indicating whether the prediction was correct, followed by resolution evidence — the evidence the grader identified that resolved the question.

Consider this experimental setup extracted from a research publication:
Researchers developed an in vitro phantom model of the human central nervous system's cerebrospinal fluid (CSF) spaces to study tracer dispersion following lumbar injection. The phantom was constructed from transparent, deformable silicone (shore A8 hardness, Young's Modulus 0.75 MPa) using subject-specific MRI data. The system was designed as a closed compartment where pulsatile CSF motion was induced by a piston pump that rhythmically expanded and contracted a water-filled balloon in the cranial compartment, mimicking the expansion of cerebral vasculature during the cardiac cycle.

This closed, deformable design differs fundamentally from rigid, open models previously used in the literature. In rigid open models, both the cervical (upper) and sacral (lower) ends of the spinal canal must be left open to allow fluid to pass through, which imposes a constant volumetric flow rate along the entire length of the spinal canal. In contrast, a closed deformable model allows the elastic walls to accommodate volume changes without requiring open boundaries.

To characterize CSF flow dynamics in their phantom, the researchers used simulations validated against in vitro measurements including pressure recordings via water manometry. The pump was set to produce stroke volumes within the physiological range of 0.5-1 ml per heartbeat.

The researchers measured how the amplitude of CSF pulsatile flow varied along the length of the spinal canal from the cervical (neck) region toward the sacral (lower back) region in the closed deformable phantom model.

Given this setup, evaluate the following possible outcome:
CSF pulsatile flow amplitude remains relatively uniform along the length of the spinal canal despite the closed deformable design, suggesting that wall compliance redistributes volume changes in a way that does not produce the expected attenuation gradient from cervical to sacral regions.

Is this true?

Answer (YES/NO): NO